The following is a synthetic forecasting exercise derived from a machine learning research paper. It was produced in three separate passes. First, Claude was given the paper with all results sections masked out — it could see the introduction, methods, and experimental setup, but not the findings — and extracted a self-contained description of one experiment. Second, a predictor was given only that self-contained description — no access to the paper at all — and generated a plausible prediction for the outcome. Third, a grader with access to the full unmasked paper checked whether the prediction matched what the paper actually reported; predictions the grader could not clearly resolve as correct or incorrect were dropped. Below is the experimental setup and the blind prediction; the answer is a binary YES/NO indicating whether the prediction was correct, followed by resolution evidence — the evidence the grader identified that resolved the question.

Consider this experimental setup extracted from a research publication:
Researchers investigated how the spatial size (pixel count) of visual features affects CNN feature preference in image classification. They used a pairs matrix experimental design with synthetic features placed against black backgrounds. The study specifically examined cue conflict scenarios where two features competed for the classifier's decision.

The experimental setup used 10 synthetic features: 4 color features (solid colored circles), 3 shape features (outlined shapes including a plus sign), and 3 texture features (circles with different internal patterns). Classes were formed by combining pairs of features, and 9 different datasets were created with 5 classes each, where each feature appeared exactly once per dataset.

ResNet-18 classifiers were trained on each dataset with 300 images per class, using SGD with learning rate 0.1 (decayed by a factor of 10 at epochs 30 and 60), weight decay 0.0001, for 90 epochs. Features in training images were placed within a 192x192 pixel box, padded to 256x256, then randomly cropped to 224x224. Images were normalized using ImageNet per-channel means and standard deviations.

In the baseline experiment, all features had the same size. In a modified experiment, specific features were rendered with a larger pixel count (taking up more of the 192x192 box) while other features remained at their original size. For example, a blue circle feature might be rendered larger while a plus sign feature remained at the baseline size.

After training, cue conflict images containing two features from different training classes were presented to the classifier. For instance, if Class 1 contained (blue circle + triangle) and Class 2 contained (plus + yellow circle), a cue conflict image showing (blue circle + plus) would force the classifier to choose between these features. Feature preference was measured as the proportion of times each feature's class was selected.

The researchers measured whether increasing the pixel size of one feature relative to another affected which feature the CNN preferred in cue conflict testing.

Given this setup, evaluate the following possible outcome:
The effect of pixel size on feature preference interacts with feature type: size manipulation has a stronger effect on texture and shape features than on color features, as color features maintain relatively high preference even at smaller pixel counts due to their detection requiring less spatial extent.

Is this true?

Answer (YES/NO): NO